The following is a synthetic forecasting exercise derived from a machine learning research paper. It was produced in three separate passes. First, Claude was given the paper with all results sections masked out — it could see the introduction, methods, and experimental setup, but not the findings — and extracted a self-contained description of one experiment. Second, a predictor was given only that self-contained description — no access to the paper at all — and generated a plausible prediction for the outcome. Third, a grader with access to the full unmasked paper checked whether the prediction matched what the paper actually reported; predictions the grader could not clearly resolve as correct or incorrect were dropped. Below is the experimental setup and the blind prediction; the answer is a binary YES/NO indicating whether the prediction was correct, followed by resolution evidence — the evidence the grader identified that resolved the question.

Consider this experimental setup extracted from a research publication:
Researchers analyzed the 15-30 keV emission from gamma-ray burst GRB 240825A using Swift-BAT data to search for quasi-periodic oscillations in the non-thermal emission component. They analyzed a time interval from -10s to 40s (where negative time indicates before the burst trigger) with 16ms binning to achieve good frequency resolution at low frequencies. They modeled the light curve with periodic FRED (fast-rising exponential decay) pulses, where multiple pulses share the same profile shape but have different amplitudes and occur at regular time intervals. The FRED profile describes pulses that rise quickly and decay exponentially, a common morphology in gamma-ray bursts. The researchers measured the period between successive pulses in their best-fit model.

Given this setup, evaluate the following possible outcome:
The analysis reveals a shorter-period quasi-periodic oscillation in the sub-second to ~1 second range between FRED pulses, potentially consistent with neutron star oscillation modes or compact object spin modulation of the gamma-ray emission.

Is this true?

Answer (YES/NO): NO